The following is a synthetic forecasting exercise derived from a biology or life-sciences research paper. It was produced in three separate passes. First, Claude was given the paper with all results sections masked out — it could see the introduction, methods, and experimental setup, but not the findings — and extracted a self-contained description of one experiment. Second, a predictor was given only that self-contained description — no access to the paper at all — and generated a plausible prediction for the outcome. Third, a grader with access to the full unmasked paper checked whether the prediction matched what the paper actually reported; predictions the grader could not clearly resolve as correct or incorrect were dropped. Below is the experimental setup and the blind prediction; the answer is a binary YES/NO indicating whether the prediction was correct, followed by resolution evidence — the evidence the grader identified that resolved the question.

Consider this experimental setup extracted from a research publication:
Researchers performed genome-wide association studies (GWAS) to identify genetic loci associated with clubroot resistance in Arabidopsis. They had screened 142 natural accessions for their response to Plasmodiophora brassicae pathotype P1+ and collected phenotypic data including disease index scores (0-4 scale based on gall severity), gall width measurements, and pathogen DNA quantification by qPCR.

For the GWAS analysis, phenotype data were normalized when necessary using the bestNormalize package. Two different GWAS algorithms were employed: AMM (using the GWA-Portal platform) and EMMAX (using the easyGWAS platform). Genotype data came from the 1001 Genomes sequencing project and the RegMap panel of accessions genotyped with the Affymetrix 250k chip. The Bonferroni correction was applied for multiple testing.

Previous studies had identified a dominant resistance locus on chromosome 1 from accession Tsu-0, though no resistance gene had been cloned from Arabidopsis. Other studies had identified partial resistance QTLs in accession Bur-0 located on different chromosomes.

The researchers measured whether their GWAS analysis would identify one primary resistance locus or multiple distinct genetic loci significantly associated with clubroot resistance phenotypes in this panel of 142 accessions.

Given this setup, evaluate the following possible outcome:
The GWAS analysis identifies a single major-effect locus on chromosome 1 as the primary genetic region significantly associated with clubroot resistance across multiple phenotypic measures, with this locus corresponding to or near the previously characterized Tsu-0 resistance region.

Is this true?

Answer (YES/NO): YES